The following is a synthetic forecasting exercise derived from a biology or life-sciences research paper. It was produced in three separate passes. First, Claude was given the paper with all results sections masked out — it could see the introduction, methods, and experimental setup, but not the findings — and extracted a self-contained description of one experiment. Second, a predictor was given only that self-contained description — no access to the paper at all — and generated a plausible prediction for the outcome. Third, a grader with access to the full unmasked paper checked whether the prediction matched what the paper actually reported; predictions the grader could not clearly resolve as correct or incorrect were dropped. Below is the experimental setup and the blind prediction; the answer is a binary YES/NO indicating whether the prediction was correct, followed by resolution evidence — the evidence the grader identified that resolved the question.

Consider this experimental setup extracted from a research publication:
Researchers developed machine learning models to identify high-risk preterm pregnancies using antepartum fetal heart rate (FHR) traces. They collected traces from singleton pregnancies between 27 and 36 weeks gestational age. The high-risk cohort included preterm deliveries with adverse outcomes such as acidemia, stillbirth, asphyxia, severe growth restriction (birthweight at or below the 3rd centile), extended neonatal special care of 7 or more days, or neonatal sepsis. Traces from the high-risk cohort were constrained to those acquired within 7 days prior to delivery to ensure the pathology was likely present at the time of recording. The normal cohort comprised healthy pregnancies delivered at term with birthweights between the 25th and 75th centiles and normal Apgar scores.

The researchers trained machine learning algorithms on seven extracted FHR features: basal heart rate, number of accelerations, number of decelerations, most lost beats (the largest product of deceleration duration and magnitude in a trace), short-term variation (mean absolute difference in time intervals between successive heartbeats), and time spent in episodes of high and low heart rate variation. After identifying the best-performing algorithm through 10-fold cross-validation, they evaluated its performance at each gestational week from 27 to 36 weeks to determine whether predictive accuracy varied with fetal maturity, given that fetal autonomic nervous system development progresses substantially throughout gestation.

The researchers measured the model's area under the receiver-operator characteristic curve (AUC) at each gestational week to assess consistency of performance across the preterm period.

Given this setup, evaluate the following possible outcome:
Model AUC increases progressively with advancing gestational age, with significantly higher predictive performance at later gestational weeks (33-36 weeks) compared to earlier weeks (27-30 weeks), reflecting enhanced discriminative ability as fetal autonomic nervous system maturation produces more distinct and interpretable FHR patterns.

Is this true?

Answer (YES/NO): NO